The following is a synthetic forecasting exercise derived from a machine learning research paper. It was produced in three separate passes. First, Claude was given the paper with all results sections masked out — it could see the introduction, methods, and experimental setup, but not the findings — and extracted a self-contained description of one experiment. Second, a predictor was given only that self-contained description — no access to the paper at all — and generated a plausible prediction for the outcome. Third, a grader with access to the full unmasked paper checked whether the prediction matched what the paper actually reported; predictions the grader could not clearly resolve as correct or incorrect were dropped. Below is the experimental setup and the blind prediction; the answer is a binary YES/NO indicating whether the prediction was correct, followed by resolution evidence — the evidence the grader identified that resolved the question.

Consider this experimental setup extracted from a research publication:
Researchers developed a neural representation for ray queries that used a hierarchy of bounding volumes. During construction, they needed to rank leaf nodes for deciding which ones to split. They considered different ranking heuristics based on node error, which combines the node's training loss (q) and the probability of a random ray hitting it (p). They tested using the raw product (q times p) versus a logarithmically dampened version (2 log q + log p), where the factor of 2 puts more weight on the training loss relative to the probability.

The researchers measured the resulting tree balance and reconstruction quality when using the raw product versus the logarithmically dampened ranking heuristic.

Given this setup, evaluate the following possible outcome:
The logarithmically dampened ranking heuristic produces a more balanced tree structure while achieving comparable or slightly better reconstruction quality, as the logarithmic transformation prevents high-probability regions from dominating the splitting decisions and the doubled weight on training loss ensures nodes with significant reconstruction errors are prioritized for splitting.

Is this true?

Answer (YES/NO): NO